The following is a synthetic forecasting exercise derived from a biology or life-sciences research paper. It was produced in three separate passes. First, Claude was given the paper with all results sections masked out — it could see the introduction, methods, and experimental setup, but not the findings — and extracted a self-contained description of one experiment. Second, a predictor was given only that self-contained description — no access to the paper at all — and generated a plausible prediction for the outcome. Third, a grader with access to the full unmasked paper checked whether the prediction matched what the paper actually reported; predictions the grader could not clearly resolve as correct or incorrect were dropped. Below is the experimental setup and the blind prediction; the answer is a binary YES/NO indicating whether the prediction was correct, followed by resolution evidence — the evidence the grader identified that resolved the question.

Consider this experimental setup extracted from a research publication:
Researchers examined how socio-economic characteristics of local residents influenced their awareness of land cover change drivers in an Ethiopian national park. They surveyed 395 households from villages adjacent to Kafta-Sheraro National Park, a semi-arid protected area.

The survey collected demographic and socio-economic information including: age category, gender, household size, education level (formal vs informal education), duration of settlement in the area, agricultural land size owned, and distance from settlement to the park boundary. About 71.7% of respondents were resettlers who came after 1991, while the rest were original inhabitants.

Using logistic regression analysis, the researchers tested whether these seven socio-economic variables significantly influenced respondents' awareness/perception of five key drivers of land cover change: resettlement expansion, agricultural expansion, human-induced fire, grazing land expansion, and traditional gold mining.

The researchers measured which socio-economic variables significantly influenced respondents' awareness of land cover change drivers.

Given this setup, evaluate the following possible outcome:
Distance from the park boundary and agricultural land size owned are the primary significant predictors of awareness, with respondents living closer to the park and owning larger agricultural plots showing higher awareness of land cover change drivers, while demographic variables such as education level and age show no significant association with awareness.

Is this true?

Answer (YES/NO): NO